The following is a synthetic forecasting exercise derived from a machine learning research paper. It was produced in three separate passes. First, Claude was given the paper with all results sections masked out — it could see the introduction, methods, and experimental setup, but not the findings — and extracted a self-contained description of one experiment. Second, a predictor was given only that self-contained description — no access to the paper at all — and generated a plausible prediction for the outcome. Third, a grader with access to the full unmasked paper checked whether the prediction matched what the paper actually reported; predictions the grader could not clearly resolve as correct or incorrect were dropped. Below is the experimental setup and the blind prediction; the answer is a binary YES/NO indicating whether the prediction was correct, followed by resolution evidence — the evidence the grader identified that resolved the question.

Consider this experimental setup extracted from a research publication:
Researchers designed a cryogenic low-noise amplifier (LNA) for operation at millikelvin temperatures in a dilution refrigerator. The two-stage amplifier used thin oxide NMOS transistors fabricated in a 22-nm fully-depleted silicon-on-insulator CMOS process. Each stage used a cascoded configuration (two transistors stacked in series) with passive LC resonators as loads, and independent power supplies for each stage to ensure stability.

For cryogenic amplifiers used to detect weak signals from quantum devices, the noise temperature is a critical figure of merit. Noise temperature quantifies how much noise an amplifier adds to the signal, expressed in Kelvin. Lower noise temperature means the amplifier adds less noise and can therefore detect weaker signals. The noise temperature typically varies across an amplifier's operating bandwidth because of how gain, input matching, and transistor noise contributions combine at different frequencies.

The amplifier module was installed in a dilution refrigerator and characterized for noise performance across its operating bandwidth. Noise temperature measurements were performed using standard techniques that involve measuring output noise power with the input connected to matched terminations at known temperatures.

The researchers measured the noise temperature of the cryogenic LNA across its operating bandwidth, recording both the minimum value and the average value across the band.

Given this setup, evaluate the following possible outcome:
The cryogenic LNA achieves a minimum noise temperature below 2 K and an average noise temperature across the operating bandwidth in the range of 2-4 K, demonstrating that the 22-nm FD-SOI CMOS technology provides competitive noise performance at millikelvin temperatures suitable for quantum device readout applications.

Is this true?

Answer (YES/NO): NO